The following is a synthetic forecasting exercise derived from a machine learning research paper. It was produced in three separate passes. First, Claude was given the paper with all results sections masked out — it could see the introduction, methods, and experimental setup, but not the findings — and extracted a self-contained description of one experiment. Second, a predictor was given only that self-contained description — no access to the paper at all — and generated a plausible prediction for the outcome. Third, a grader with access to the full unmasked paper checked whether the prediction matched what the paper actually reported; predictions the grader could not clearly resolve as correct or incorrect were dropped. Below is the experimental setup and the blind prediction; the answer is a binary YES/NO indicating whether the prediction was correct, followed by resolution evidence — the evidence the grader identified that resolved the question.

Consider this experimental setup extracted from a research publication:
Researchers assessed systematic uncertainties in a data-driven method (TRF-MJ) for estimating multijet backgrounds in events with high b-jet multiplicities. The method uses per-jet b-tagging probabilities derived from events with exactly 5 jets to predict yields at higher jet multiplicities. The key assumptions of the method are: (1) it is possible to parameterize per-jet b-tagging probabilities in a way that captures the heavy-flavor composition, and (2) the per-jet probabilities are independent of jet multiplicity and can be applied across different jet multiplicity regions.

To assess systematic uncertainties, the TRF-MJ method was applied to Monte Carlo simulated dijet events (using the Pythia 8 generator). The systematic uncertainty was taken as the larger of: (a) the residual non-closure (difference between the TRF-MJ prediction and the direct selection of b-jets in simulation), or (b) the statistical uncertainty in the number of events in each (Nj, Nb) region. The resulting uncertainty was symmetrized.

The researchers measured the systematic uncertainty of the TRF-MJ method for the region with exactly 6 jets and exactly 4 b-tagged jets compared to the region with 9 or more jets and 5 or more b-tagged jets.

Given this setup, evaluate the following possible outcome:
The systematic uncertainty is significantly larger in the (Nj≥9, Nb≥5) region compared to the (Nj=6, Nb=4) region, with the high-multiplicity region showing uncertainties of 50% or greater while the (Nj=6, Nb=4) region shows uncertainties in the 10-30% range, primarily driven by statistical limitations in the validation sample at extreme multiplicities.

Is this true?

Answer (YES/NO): NO